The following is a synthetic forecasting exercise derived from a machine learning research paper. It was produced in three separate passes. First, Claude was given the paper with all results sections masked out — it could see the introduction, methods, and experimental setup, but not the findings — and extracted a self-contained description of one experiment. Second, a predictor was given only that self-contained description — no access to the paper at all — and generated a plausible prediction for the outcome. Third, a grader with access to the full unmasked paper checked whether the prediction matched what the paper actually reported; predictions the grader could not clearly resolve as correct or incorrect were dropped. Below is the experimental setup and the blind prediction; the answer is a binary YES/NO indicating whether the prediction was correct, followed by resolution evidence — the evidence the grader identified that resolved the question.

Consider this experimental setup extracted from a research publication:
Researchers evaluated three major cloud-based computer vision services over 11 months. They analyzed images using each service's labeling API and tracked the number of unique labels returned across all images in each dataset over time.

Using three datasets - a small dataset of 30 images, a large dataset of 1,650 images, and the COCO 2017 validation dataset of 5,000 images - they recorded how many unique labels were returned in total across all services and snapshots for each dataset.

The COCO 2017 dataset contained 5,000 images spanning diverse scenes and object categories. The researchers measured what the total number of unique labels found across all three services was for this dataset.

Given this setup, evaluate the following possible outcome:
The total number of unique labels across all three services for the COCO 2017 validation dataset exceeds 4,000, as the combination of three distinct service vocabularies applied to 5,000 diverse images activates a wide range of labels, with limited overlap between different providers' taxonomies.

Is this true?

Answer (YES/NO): YES